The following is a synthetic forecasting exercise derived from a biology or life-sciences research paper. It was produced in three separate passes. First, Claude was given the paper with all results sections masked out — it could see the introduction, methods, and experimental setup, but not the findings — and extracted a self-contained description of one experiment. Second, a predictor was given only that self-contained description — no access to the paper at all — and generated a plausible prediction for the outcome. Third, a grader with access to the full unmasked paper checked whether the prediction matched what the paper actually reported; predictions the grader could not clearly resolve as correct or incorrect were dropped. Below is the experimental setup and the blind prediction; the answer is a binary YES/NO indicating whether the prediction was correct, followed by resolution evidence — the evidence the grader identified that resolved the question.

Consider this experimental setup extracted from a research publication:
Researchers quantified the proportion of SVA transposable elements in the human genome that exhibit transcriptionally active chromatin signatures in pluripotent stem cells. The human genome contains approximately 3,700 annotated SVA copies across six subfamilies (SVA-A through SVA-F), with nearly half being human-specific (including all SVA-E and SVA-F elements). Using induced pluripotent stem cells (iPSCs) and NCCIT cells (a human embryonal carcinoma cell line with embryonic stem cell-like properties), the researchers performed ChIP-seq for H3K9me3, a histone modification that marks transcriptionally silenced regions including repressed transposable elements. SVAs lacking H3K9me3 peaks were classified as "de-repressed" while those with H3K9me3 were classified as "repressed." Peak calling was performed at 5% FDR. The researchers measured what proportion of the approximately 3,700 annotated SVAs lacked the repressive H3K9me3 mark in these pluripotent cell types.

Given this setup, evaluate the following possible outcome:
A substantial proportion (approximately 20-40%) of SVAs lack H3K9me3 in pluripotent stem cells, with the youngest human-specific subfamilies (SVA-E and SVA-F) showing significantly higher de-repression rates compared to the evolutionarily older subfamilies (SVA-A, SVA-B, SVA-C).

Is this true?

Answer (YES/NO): YES